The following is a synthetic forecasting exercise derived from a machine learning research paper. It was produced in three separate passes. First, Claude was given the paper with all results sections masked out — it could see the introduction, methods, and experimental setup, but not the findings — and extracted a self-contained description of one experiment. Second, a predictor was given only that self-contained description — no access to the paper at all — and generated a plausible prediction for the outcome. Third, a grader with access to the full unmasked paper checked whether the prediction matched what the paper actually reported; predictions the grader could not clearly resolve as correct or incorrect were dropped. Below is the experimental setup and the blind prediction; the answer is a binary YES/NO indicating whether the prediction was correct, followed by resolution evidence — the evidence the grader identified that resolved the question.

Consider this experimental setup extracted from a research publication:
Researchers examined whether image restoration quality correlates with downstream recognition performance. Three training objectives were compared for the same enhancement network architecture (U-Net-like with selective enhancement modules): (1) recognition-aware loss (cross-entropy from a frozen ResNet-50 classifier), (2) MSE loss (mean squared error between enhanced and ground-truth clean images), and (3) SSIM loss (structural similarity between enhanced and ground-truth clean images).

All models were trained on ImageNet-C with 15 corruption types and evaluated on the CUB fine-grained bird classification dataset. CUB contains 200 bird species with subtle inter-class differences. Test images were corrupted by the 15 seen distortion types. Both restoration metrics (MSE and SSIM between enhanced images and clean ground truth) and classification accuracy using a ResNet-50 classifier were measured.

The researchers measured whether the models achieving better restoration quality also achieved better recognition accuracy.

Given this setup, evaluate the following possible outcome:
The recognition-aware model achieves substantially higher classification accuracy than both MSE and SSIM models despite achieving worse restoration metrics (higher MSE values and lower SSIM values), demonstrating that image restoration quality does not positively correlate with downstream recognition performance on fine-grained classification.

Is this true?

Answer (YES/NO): YES